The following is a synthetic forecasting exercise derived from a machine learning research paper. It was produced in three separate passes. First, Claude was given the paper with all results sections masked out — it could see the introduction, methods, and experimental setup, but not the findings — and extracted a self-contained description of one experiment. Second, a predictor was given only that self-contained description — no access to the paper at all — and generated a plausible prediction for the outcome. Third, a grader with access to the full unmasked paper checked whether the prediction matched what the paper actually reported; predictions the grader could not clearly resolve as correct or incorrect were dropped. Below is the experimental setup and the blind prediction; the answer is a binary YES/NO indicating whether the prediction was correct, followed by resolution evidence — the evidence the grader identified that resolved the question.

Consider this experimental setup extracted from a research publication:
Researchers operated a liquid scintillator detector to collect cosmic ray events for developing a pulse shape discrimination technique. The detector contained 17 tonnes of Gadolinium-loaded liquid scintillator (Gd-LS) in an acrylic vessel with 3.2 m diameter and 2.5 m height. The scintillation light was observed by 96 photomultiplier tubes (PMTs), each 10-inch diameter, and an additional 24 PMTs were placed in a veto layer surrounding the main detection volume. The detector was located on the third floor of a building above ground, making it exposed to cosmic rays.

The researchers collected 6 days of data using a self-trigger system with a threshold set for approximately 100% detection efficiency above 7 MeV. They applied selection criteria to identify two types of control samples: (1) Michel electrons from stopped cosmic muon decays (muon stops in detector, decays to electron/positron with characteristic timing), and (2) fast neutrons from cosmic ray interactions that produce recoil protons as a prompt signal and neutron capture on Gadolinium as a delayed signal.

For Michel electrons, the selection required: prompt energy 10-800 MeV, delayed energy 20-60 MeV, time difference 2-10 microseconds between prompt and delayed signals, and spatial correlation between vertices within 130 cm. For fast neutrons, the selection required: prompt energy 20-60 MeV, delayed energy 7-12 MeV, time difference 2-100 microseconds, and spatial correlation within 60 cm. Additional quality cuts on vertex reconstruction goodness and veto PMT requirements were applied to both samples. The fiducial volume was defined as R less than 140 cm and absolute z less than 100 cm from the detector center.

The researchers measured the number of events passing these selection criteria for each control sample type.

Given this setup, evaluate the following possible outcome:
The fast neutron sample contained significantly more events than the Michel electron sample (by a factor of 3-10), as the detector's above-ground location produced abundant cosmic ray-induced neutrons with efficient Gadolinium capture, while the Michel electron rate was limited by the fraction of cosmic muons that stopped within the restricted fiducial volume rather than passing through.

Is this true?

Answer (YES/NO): NO